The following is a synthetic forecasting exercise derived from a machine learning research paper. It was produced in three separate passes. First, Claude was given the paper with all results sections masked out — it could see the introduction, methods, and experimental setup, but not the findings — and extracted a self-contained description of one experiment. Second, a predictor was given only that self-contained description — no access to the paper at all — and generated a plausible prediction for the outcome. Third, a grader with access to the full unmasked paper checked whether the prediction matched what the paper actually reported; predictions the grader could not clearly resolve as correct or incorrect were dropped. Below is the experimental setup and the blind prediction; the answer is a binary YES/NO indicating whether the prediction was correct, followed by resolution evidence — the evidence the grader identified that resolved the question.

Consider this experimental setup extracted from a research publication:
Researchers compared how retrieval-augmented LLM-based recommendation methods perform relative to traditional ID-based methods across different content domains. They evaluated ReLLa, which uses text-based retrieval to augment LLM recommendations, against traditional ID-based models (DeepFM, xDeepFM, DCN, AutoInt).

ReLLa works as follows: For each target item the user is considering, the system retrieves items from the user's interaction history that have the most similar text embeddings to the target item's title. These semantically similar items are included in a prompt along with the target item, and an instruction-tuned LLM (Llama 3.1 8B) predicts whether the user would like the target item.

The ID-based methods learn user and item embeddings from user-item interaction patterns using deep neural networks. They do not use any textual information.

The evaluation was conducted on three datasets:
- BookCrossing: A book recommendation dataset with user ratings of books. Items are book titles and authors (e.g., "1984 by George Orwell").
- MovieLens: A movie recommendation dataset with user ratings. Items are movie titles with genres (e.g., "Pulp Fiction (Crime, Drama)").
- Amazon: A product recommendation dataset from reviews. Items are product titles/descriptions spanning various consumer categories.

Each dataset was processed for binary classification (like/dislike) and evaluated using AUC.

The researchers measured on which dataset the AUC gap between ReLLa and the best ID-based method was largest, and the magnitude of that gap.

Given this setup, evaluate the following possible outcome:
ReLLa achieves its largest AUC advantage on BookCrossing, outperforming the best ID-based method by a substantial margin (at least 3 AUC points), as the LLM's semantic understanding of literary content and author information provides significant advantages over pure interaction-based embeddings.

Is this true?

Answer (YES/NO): NO